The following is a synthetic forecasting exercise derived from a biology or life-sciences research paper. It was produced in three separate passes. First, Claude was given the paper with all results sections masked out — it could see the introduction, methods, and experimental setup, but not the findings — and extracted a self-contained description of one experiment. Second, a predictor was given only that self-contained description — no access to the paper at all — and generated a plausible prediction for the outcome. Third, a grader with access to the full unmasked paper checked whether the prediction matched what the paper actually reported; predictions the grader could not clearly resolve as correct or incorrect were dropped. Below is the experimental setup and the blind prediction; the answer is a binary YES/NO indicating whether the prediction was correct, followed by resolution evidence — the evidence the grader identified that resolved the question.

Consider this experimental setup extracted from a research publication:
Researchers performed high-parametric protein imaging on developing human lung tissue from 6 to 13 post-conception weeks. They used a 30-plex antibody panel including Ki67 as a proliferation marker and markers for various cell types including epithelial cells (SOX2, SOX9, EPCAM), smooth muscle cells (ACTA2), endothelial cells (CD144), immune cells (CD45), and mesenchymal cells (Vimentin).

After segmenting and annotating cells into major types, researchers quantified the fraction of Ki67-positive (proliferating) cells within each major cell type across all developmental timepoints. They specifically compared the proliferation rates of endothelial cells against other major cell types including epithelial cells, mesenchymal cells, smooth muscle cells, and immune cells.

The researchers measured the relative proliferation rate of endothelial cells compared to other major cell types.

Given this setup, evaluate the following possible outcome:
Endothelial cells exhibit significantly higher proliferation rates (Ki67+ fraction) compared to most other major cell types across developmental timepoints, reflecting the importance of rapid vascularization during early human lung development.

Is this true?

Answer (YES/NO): NO